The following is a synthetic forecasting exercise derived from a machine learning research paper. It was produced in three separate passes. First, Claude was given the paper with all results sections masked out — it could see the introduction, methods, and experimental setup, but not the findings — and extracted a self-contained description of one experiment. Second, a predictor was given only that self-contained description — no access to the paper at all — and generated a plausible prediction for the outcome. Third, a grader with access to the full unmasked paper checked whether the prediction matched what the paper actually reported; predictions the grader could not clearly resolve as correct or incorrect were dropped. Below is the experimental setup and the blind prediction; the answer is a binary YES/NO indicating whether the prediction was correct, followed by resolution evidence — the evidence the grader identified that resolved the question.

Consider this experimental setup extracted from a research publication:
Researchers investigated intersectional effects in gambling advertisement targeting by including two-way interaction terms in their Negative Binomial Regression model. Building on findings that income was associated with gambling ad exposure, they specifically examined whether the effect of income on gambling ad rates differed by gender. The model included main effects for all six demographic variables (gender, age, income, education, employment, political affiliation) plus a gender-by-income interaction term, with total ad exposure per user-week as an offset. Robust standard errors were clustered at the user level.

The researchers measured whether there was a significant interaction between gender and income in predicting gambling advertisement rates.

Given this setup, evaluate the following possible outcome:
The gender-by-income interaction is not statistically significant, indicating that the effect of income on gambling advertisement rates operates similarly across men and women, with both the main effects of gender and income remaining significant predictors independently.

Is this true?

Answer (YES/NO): NO